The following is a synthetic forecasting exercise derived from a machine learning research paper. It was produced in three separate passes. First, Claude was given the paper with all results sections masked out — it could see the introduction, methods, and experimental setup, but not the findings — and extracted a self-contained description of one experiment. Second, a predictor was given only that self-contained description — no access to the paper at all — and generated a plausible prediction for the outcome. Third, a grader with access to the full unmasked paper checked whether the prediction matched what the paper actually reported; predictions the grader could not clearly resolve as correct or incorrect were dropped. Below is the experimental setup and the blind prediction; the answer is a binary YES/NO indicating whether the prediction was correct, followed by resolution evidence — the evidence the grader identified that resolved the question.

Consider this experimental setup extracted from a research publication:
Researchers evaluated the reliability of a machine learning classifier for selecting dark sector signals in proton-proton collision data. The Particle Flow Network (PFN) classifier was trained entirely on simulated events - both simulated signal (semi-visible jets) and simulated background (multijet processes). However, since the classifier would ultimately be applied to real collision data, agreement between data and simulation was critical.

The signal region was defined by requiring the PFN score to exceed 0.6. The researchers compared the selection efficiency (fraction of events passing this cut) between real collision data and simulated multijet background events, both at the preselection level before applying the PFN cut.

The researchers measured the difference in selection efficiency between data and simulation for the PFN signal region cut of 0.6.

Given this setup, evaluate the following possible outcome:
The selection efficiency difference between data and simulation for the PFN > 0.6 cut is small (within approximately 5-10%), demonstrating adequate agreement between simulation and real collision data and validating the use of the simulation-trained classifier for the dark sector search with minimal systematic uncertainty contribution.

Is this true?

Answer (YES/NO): YES